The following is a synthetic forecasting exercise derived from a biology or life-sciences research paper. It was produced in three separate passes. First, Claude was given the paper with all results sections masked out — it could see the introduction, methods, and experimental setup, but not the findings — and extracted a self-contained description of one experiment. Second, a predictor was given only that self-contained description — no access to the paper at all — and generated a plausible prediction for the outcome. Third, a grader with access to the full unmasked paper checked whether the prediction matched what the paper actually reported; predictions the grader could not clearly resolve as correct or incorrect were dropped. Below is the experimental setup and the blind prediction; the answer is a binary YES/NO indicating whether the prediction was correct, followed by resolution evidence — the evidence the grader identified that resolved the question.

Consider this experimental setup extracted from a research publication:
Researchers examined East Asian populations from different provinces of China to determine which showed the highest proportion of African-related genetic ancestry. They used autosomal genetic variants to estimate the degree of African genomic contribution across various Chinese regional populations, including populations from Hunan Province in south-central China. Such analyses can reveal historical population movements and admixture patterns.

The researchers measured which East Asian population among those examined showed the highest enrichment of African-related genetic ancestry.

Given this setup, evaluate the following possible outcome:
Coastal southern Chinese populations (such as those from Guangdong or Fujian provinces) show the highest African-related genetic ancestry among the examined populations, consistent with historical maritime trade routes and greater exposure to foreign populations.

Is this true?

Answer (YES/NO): NO